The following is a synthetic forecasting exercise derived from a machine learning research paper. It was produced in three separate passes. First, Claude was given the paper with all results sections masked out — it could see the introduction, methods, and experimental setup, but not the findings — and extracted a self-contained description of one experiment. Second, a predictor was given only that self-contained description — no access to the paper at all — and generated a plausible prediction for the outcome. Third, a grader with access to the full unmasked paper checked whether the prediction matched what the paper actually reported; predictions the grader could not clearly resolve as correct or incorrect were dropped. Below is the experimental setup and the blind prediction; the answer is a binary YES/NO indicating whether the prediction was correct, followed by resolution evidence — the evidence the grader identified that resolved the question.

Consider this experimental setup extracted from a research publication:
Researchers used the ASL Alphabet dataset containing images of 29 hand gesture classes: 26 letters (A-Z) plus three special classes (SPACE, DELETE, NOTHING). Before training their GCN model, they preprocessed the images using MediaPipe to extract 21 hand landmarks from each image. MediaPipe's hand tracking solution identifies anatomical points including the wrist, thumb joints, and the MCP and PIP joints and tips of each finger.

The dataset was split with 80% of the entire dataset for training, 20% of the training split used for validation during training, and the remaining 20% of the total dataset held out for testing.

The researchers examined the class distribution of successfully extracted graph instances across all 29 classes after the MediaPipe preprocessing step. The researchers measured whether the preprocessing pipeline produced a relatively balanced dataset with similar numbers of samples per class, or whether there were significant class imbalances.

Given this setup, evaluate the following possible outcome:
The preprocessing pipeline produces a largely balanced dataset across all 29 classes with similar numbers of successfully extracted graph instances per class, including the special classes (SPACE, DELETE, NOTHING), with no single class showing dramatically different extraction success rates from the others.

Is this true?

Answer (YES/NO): NO